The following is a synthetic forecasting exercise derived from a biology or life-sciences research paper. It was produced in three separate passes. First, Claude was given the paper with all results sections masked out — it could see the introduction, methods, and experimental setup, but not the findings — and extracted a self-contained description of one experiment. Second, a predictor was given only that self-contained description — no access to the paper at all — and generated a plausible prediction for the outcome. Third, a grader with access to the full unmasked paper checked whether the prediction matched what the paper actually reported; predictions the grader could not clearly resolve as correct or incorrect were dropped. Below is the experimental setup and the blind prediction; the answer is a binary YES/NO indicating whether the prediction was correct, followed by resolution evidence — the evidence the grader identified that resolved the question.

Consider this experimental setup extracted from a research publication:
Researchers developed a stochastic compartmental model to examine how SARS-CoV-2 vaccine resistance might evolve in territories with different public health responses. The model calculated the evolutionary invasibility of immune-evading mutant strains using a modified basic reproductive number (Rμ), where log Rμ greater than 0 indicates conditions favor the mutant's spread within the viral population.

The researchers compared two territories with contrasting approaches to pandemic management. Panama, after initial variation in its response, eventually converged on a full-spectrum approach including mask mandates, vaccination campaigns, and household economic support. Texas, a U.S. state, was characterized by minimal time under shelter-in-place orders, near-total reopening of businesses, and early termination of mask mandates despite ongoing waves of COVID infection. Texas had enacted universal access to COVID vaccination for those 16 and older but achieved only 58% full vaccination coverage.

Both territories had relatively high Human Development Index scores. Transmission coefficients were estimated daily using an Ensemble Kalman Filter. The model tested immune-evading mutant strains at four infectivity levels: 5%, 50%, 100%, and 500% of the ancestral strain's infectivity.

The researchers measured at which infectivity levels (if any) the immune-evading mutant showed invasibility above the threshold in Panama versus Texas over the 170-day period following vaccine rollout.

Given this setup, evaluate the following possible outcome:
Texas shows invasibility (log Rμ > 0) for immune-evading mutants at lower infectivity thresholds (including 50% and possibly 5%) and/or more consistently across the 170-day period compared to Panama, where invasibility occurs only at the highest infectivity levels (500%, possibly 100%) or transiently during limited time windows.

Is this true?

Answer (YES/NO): YES